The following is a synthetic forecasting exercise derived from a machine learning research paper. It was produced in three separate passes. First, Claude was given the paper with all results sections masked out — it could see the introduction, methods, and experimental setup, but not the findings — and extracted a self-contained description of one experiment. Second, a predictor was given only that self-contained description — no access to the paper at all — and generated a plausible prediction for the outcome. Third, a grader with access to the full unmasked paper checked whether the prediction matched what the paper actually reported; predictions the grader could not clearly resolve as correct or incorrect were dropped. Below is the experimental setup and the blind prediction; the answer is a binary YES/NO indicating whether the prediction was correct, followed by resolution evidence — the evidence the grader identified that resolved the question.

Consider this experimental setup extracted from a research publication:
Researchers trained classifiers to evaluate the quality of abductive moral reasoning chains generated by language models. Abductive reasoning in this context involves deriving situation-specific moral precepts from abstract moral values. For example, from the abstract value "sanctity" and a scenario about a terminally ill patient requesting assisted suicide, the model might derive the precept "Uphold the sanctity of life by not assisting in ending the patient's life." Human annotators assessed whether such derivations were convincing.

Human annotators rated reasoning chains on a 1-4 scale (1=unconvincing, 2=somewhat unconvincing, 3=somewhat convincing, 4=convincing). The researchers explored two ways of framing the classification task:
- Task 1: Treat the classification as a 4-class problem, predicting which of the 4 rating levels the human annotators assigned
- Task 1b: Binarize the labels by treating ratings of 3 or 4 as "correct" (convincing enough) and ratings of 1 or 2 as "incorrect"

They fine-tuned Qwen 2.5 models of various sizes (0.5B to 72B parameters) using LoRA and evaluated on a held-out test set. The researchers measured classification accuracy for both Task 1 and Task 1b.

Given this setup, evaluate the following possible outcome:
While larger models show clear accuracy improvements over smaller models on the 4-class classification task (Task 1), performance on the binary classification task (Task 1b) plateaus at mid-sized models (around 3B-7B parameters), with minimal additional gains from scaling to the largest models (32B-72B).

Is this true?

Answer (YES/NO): NO